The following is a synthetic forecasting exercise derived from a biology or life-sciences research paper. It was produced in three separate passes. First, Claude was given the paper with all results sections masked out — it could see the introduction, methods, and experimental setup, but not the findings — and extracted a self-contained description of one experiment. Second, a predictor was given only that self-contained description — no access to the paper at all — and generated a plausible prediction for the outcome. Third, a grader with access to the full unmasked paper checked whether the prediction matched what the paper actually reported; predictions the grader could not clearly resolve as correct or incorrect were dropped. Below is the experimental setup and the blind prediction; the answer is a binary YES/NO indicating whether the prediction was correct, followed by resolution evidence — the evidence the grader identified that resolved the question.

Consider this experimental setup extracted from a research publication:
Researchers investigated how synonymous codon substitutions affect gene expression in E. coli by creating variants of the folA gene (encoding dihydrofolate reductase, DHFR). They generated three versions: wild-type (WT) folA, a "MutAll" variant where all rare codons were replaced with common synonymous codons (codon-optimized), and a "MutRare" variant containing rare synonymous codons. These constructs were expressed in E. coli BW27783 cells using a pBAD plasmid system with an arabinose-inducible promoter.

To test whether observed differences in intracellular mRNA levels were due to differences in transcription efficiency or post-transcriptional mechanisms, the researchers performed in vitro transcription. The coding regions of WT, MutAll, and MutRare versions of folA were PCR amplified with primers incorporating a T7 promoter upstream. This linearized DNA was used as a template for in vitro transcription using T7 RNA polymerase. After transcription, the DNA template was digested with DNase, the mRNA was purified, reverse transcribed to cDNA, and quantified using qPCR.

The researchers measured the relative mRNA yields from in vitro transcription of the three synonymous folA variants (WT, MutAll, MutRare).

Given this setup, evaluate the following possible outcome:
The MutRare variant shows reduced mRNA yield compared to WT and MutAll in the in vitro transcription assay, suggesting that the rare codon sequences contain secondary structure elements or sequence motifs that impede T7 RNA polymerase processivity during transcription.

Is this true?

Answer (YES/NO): NO